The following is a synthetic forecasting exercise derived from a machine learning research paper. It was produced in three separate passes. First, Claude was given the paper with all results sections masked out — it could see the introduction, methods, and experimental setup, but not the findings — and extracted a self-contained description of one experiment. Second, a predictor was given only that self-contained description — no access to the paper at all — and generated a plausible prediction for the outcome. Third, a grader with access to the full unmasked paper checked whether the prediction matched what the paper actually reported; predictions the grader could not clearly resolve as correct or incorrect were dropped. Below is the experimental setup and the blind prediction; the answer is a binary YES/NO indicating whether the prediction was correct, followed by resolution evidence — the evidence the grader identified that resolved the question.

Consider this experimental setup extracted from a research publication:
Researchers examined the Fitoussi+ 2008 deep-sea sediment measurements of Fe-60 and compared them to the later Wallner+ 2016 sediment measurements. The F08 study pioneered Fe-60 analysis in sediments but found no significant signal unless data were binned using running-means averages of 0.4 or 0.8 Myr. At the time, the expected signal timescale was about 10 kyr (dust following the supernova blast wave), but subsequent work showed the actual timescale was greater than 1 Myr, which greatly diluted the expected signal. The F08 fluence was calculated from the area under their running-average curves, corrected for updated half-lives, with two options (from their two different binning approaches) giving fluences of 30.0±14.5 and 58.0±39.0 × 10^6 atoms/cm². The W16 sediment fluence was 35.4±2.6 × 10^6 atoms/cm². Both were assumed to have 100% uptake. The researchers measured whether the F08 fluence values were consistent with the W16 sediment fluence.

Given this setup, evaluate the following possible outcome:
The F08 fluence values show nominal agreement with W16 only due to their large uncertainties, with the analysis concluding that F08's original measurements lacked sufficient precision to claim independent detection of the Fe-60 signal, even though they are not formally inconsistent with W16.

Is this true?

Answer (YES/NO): NO